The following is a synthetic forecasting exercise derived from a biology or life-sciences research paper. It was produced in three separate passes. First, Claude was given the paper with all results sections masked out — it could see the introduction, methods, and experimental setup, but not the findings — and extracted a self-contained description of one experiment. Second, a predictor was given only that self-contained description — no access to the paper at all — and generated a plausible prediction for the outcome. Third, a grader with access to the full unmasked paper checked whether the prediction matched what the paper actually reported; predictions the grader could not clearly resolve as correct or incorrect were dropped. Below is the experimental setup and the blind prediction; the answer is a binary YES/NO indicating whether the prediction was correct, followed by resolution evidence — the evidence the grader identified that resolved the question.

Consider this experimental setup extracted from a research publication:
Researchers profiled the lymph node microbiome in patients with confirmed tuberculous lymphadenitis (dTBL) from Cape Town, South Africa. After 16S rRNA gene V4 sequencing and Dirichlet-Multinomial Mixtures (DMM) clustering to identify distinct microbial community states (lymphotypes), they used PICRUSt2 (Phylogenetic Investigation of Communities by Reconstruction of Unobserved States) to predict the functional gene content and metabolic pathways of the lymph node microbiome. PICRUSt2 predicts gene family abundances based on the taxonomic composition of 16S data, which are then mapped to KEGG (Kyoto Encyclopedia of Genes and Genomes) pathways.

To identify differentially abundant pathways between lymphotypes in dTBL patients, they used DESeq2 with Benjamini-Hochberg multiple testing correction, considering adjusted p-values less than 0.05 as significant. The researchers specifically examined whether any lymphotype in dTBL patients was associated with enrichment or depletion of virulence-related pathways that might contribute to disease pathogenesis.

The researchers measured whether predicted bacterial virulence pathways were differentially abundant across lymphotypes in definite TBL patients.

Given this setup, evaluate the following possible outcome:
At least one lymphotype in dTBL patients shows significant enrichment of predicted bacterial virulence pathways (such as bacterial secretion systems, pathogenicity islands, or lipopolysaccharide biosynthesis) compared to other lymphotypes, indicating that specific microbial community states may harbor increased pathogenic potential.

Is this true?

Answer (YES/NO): NO